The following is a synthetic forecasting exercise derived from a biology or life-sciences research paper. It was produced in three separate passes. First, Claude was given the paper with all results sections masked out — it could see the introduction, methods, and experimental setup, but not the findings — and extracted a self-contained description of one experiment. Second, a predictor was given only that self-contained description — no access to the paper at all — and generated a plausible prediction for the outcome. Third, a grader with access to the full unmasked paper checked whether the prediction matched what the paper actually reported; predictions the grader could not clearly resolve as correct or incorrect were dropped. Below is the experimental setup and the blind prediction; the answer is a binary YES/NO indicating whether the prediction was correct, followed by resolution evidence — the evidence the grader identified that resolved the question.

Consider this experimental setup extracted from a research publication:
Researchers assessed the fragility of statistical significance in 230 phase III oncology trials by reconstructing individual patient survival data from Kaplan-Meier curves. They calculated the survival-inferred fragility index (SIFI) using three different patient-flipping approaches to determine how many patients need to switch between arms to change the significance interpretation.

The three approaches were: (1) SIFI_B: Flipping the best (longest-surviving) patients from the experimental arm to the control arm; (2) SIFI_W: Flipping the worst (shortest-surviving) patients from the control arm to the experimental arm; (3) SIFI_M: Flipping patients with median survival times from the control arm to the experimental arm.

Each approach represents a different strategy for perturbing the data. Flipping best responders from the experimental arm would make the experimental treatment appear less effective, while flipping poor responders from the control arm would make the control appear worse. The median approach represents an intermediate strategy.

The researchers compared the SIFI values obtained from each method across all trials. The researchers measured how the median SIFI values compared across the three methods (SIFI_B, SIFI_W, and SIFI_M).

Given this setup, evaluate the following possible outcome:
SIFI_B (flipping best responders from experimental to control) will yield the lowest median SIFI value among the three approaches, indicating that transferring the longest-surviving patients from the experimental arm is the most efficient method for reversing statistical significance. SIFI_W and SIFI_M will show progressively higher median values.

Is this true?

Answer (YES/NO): YES